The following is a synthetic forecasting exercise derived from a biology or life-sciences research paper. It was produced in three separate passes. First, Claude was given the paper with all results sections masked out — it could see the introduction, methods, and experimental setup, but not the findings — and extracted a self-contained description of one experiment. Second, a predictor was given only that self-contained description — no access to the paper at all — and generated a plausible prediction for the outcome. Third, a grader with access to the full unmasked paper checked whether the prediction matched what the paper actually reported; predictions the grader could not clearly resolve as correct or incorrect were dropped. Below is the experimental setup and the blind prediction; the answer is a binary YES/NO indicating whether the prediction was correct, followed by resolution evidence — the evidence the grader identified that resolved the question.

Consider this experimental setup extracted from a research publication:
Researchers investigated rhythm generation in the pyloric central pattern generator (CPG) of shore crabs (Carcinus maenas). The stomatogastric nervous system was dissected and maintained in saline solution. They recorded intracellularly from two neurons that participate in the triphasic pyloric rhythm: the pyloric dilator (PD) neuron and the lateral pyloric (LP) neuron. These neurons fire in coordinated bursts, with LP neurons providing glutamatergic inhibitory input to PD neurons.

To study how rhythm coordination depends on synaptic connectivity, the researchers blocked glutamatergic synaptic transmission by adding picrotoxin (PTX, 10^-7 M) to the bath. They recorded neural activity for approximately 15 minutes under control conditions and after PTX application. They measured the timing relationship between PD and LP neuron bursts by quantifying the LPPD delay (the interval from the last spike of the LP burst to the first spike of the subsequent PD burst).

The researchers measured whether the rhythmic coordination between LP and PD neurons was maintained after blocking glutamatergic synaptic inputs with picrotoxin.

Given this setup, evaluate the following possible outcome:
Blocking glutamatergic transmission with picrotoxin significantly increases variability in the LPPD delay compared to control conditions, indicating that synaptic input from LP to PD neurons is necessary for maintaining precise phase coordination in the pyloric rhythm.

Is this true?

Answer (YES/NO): YES